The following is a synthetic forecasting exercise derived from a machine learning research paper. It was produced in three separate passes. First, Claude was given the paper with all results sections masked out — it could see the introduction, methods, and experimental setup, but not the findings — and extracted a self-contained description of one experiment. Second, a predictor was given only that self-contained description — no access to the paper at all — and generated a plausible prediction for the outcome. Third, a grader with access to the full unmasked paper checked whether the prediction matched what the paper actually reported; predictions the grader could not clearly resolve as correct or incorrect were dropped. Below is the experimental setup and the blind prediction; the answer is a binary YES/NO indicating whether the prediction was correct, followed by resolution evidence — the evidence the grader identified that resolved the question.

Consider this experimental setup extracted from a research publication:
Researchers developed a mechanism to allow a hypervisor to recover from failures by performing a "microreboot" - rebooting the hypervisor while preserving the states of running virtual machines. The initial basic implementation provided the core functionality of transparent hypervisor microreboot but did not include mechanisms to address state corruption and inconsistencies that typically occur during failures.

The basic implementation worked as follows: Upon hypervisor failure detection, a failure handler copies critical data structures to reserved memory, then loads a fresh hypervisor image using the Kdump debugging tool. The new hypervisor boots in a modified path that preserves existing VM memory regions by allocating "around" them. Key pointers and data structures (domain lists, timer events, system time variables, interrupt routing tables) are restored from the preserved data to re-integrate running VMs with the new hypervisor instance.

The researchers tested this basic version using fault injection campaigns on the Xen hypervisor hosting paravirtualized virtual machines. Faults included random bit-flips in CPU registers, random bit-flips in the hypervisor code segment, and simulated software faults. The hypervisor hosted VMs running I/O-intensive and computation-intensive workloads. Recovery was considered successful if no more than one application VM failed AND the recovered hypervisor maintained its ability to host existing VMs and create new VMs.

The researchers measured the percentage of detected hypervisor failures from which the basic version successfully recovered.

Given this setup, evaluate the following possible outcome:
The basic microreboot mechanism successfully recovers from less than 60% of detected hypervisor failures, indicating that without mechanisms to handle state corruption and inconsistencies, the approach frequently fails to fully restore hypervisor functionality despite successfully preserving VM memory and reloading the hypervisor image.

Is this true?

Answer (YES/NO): NO